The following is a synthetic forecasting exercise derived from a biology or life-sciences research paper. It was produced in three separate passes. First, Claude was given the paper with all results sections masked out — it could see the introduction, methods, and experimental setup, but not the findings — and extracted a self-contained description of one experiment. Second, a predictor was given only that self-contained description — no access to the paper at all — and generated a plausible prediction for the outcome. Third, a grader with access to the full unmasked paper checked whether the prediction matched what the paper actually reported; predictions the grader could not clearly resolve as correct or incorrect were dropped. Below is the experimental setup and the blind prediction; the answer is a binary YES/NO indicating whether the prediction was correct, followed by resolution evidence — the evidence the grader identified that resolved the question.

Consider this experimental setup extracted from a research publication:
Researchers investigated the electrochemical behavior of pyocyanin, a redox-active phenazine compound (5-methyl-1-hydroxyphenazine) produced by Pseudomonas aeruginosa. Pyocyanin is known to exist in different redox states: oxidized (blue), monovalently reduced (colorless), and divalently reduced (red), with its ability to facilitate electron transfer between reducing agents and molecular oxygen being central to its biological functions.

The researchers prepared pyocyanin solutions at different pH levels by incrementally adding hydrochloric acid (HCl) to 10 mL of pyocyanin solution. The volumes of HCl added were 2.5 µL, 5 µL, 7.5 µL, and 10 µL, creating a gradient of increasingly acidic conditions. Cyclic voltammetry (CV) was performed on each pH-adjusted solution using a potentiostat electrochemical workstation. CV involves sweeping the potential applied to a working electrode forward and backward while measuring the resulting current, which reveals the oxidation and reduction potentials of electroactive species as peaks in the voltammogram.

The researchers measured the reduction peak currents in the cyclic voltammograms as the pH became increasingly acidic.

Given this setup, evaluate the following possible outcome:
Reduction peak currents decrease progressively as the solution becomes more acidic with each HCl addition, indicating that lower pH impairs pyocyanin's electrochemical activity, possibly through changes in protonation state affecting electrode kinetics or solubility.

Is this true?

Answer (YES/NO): NO